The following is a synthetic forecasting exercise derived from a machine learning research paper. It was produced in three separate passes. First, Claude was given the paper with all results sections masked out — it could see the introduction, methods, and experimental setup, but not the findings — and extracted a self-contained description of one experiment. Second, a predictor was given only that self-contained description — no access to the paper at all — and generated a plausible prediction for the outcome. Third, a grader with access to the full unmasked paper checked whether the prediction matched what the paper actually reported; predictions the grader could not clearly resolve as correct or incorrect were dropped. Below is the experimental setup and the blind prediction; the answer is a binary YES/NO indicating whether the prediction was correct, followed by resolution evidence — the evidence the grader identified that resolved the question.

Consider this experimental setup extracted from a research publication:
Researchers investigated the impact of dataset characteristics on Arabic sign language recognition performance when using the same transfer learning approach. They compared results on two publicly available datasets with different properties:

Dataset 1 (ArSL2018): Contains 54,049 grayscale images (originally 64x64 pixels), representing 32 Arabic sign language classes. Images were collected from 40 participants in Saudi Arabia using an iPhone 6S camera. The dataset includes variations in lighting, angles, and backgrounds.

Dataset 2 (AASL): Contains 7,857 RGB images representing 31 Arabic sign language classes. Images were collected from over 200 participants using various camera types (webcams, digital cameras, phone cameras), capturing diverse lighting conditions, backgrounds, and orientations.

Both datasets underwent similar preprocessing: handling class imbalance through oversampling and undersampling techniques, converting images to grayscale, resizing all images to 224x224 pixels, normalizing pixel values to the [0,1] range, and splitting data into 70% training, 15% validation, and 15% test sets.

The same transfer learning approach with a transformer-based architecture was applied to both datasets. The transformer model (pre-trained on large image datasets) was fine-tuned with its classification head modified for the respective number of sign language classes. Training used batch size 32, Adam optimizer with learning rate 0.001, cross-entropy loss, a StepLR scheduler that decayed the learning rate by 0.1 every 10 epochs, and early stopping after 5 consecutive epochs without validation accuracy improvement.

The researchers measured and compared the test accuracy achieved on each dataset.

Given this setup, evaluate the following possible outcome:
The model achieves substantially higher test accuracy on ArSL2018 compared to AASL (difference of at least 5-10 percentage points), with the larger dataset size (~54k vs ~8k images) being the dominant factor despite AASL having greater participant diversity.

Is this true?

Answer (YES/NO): NO